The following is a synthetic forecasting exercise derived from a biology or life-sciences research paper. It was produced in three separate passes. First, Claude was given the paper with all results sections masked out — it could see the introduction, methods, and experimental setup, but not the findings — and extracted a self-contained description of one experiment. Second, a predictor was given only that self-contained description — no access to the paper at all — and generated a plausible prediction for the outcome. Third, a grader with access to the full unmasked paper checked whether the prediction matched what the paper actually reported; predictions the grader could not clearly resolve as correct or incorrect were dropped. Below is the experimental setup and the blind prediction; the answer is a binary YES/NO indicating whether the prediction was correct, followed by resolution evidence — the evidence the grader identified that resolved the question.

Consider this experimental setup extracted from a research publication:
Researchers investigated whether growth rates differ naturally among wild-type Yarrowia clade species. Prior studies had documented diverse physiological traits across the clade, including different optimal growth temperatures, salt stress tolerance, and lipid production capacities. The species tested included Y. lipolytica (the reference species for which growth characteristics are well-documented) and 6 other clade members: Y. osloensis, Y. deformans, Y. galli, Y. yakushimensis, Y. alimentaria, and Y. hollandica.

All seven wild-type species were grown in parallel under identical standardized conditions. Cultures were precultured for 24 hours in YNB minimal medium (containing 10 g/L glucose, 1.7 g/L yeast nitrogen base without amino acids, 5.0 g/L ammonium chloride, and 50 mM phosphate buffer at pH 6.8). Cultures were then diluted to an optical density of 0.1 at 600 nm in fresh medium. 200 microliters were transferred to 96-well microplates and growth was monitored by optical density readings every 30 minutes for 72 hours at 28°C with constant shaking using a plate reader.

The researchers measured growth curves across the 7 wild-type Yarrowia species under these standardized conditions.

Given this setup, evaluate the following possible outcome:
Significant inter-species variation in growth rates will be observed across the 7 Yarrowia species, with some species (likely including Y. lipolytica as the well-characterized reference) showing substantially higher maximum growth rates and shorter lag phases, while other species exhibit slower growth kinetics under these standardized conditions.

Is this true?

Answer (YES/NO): NO